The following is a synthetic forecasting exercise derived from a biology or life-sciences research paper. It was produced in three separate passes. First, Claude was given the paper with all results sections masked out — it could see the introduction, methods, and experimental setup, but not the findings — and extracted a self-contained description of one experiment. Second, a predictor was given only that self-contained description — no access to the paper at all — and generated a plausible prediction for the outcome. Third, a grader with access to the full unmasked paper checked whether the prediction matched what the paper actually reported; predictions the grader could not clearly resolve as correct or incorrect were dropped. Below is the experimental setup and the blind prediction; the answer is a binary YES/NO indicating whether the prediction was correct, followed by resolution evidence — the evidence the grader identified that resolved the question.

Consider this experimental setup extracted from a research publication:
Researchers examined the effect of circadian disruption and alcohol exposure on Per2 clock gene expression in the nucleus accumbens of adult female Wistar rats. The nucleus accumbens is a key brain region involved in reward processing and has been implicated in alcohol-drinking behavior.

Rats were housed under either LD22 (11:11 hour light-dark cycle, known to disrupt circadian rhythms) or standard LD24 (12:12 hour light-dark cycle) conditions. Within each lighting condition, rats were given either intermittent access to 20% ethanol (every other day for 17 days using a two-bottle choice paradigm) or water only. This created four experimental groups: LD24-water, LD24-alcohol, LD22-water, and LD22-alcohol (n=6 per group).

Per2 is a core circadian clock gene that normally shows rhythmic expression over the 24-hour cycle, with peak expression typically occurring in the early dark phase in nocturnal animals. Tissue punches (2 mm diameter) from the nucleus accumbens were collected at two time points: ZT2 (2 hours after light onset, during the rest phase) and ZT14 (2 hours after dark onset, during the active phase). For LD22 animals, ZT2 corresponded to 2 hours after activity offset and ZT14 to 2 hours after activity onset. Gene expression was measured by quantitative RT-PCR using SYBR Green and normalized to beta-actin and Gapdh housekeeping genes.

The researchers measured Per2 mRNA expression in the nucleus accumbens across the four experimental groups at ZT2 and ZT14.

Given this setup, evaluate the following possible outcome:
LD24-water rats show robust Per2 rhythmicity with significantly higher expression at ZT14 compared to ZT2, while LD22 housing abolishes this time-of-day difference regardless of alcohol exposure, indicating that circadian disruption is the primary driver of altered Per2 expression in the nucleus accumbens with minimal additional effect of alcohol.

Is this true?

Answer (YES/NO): NO